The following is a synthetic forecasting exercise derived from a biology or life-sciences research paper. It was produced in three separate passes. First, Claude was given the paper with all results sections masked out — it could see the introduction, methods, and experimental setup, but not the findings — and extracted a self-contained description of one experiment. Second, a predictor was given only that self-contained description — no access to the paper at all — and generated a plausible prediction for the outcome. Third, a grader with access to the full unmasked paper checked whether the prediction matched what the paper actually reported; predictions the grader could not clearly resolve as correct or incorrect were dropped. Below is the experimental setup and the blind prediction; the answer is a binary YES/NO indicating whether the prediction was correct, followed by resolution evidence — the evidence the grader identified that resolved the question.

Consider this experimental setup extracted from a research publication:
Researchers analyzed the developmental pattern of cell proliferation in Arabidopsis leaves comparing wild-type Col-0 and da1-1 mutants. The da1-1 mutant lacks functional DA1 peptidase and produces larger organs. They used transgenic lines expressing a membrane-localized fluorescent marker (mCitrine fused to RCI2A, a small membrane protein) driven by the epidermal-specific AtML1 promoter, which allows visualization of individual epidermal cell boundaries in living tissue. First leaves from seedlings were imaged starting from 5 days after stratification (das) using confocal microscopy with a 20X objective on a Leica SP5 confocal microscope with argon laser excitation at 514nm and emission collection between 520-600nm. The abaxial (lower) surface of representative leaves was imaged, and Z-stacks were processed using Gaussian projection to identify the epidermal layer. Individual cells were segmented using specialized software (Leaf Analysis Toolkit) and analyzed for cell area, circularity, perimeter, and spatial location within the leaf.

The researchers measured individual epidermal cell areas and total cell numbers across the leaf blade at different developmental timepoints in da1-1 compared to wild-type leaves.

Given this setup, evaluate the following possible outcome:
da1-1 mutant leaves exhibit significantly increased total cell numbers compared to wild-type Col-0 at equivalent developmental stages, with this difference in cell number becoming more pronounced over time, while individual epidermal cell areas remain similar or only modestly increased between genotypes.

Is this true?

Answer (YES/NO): NO